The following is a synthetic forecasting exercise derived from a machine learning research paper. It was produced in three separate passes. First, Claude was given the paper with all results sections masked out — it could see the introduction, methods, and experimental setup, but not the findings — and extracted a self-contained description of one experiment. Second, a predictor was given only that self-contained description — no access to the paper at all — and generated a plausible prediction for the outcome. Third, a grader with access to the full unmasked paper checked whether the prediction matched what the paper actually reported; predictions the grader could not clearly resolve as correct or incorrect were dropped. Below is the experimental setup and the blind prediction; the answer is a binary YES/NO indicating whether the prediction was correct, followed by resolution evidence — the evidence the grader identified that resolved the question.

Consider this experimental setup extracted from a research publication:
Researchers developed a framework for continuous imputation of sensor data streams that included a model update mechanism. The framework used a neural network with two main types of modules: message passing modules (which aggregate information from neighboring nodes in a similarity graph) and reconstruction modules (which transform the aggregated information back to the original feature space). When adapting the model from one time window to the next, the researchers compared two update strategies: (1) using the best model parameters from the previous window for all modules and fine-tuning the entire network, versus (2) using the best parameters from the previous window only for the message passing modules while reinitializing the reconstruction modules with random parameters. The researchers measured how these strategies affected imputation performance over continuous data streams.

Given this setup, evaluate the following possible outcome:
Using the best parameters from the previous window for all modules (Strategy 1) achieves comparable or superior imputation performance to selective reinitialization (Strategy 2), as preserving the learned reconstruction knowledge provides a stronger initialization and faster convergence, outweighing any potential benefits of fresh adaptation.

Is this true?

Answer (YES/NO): NO